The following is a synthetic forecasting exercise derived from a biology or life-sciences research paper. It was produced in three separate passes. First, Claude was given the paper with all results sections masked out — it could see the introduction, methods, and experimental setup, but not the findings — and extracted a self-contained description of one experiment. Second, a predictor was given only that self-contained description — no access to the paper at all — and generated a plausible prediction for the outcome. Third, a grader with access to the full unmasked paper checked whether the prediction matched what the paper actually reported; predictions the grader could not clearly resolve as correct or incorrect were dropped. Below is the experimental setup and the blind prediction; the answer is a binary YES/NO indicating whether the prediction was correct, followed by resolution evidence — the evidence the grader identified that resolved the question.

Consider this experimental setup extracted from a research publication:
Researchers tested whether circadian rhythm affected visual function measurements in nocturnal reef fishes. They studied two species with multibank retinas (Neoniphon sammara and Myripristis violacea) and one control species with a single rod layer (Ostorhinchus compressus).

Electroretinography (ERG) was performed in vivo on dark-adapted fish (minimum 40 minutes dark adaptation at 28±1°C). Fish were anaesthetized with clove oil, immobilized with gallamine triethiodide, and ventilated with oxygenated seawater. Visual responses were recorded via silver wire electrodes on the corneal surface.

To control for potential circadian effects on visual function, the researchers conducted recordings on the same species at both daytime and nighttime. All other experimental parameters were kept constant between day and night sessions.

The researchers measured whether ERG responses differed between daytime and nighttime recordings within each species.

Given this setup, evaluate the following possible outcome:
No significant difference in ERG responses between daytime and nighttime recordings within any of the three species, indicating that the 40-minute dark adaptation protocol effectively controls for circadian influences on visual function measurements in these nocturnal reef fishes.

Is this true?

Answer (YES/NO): NO